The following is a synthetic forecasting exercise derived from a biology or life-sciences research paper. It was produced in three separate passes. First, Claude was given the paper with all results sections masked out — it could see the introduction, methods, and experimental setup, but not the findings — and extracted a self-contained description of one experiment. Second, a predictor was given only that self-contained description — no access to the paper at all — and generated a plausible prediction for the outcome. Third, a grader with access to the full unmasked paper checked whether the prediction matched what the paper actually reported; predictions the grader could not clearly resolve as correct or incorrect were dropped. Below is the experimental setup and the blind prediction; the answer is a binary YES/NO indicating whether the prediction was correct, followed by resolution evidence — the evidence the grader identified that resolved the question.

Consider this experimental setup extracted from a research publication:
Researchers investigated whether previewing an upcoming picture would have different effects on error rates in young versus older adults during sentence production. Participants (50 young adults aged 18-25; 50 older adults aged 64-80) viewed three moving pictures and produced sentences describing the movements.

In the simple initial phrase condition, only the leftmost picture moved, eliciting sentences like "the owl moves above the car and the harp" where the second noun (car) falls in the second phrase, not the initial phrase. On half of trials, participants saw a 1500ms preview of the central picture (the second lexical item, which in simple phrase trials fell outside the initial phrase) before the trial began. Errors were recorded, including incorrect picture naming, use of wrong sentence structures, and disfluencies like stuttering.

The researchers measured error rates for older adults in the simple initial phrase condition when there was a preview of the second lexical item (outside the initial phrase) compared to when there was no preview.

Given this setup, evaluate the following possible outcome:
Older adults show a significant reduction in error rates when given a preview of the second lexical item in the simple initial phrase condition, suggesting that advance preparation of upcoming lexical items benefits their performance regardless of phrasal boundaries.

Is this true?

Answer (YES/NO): NO